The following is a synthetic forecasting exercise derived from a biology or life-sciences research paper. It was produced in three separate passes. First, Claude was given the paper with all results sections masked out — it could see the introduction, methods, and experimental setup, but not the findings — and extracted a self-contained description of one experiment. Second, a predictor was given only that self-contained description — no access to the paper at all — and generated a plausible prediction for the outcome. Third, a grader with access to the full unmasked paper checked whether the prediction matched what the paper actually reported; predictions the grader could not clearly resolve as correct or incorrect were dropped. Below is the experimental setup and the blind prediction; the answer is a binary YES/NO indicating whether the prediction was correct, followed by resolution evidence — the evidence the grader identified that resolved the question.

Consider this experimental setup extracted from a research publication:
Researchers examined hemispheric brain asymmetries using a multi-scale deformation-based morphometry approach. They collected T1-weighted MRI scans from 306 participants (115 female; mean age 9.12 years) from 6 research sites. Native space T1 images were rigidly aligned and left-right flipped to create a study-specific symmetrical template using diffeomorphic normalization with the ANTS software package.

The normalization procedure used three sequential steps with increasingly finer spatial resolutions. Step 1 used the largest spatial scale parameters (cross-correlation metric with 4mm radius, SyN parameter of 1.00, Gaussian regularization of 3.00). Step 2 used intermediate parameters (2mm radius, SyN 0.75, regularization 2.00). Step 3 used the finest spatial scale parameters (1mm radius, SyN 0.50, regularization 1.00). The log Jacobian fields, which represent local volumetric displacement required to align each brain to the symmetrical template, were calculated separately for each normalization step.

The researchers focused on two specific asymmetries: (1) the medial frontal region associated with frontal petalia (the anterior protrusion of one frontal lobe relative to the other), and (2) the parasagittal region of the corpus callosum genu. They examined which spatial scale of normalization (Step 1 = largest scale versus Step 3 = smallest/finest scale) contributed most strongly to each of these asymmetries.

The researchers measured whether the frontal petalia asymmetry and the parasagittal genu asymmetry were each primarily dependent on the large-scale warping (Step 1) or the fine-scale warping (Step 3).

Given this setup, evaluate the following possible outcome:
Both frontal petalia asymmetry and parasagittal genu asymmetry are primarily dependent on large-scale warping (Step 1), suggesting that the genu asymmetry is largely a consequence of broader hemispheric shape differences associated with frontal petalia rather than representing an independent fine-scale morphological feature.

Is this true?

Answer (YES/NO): NO